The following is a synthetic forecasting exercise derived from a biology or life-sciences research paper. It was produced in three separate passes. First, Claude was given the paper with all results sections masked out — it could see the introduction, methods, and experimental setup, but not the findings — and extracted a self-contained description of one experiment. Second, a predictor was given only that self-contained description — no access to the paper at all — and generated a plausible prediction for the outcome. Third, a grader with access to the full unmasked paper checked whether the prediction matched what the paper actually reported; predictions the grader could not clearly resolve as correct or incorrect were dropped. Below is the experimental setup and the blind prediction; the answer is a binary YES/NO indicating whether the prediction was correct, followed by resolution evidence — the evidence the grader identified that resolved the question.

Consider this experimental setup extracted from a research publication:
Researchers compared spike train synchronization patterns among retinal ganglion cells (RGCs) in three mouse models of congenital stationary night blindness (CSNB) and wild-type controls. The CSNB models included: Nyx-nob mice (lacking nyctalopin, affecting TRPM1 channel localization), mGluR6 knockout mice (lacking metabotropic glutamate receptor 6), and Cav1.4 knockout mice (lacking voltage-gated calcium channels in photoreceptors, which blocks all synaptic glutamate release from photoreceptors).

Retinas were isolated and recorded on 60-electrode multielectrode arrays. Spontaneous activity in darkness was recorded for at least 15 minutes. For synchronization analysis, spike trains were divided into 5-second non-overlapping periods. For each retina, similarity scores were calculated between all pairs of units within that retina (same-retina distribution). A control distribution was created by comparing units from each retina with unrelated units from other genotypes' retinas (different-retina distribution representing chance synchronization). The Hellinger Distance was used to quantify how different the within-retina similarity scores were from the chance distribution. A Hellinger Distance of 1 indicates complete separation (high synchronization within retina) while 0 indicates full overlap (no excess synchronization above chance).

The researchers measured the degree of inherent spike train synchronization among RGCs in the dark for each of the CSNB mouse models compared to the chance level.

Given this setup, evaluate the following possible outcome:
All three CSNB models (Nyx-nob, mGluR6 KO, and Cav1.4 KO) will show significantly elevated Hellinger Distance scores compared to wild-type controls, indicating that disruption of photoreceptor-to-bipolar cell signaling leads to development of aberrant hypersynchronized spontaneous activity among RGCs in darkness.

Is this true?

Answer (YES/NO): NO